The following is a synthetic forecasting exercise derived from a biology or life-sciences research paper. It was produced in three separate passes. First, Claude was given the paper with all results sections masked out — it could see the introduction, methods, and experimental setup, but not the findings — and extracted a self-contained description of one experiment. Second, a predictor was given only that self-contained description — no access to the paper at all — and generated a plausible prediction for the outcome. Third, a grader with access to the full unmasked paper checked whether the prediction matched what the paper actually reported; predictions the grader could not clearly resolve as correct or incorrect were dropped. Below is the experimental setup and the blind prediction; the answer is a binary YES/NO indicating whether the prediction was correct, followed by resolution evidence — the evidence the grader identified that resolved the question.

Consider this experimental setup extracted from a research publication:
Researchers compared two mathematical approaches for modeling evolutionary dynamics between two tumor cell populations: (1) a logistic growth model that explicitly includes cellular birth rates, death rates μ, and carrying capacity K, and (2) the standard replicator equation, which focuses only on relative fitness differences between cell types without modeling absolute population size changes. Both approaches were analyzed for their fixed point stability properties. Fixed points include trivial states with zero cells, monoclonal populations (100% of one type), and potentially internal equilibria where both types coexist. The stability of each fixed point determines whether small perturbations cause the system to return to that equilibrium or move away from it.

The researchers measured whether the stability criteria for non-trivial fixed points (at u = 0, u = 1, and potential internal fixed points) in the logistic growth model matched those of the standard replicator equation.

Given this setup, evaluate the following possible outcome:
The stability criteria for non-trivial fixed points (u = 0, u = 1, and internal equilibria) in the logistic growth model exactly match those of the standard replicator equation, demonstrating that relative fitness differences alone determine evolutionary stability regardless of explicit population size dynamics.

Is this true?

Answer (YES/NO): YES